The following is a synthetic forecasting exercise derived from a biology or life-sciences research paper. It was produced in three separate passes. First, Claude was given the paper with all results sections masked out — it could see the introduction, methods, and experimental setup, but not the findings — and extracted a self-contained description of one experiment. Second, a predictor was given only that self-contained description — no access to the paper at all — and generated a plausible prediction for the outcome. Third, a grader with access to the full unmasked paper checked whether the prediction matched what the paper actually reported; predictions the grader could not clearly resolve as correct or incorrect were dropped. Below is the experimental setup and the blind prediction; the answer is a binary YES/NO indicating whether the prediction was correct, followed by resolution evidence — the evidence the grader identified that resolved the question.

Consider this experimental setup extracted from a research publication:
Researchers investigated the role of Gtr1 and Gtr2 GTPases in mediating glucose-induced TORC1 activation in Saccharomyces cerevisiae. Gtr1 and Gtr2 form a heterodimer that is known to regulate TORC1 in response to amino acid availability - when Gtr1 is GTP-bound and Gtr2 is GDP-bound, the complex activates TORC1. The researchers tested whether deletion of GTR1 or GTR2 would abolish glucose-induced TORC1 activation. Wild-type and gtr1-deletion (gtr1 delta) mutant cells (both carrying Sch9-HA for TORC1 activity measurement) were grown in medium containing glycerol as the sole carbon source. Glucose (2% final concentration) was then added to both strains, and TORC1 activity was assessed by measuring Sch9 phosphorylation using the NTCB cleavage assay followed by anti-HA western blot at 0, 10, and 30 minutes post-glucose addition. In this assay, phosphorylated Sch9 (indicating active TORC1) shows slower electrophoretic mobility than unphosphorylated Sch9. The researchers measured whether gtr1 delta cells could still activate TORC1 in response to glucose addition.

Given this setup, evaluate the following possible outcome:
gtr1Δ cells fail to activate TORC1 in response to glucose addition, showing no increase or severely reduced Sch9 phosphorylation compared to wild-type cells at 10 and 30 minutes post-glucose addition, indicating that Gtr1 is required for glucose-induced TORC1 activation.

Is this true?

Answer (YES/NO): NO